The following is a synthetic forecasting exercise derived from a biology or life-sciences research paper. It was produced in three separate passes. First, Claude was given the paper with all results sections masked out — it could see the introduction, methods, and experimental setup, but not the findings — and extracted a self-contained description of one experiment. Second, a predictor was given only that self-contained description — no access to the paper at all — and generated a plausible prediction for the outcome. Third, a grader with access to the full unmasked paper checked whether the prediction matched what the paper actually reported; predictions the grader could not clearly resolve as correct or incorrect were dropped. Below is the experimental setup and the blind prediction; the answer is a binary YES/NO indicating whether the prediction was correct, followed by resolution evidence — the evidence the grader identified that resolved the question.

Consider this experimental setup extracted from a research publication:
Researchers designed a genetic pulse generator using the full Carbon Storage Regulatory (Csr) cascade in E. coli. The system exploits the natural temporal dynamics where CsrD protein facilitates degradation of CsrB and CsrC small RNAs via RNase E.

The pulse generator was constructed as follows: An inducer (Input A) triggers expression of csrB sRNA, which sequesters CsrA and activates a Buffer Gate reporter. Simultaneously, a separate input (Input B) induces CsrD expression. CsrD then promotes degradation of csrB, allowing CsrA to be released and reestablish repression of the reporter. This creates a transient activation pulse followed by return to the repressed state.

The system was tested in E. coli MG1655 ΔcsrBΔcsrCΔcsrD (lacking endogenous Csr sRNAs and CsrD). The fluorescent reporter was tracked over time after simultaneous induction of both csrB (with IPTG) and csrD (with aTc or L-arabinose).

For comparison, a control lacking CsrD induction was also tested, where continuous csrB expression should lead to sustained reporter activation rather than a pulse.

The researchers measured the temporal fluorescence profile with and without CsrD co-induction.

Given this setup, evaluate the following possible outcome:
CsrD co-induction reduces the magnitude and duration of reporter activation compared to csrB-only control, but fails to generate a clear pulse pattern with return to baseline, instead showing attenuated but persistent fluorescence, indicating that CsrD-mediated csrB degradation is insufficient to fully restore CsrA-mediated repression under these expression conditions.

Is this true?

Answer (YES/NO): NO